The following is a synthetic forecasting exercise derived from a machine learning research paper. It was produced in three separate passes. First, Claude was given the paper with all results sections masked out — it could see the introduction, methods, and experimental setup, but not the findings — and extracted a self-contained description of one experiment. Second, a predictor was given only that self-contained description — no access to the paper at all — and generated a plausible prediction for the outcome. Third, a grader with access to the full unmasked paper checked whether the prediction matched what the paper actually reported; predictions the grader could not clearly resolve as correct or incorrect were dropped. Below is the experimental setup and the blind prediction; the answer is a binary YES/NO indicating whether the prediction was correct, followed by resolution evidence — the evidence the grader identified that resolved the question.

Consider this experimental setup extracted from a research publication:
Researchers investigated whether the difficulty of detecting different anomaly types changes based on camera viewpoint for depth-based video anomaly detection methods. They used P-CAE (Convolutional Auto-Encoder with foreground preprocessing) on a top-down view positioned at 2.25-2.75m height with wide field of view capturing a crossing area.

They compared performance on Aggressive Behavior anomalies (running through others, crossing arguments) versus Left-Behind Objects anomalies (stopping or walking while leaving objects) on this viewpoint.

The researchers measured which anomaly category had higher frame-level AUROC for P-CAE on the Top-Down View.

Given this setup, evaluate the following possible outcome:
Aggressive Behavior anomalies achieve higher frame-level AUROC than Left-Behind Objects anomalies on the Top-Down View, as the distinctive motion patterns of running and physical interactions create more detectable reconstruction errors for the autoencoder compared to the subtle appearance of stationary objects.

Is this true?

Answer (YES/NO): YES